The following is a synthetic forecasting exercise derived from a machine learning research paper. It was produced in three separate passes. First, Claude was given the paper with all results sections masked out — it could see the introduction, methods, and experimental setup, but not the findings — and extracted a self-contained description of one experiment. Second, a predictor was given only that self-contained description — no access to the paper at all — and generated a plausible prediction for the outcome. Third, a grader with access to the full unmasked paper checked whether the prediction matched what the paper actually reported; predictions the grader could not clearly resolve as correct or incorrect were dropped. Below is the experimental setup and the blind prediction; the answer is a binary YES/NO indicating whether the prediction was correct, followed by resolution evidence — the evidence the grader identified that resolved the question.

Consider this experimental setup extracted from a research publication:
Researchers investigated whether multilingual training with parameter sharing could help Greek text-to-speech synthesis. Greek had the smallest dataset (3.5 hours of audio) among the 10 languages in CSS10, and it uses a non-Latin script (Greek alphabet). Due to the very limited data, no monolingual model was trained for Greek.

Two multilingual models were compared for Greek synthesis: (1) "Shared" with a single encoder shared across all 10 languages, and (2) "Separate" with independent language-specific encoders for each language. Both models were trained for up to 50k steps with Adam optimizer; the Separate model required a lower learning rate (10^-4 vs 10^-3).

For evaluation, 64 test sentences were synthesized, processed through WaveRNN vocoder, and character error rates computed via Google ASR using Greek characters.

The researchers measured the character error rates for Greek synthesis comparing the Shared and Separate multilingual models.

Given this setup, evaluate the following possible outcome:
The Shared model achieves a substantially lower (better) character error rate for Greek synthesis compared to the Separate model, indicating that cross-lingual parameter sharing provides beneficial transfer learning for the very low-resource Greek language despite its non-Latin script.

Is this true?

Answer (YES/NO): YES